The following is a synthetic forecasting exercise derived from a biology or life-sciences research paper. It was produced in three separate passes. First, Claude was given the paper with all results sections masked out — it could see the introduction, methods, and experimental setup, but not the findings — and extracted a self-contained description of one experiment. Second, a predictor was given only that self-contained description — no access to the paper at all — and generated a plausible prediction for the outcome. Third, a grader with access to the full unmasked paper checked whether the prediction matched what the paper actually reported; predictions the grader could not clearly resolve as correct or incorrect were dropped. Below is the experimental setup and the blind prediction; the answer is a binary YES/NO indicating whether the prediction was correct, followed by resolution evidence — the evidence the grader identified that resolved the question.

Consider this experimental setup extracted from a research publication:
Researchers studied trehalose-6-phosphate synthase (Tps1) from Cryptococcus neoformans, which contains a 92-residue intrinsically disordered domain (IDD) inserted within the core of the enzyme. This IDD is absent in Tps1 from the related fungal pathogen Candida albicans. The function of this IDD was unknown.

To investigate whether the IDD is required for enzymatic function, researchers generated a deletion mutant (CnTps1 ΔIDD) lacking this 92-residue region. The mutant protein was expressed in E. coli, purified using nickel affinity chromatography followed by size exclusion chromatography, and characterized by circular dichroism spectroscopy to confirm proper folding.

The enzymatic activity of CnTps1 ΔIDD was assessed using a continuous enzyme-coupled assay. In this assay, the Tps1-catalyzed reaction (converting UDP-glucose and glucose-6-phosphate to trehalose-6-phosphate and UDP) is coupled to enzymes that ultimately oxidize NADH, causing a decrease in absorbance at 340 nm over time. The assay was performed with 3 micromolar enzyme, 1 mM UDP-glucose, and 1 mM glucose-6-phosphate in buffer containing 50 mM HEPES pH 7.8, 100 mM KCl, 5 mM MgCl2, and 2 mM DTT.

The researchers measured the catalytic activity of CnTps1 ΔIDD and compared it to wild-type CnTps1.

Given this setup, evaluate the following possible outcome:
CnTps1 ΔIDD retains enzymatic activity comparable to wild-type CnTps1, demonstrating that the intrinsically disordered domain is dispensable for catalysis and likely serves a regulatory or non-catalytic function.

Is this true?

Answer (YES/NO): YES